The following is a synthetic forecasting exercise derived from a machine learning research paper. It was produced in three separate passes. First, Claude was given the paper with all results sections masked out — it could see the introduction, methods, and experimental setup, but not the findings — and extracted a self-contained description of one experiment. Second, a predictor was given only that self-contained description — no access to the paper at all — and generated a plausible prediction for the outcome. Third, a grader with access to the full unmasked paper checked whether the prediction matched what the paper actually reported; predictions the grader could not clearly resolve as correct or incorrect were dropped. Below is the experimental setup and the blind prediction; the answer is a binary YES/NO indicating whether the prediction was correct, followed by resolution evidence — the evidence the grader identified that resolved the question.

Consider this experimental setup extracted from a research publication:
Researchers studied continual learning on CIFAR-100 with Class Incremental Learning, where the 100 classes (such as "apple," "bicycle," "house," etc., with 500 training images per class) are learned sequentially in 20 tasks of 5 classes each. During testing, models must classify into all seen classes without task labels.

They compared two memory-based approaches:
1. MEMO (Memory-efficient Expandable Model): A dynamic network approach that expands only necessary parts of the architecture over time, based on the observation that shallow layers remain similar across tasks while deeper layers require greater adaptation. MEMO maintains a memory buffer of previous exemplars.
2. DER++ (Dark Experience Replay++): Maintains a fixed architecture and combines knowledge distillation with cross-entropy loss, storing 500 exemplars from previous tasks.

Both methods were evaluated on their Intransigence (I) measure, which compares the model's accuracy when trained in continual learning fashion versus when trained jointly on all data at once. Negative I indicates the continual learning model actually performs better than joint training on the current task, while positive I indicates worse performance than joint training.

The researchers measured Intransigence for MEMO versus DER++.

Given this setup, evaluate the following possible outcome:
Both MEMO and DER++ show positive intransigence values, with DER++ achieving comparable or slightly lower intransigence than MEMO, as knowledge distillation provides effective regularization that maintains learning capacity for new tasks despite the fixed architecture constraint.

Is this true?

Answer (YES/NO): NO